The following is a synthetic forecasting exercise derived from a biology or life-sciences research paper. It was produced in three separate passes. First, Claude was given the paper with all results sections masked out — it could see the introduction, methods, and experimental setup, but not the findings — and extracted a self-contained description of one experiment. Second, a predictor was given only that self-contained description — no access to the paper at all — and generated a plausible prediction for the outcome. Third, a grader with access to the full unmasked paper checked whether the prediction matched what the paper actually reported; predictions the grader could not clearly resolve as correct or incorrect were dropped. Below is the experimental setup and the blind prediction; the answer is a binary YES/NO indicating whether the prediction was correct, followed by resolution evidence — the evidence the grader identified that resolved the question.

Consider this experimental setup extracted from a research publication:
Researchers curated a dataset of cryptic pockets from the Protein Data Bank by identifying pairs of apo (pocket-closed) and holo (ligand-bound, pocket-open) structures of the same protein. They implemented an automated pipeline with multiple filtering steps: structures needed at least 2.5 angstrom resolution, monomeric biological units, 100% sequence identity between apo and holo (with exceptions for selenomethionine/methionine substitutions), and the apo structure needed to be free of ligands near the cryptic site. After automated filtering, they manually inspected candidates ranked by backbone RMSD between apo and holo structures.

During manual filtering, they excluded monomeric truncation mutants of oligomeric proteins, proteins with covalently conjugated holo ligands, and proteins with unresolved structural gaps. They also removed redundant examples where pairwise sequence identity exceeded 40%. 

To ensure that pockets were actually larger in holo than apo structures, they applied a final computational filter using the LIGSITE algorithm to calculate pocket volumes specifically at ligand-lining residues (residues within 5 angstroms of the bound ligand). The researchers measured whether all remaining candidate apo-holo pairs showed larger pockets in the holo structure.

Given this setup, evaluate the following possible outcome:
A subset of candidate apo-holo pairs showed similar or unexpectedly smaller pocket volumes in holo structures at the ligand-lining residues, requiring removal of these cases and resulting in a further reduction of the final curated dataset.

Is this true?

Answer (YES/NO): YES